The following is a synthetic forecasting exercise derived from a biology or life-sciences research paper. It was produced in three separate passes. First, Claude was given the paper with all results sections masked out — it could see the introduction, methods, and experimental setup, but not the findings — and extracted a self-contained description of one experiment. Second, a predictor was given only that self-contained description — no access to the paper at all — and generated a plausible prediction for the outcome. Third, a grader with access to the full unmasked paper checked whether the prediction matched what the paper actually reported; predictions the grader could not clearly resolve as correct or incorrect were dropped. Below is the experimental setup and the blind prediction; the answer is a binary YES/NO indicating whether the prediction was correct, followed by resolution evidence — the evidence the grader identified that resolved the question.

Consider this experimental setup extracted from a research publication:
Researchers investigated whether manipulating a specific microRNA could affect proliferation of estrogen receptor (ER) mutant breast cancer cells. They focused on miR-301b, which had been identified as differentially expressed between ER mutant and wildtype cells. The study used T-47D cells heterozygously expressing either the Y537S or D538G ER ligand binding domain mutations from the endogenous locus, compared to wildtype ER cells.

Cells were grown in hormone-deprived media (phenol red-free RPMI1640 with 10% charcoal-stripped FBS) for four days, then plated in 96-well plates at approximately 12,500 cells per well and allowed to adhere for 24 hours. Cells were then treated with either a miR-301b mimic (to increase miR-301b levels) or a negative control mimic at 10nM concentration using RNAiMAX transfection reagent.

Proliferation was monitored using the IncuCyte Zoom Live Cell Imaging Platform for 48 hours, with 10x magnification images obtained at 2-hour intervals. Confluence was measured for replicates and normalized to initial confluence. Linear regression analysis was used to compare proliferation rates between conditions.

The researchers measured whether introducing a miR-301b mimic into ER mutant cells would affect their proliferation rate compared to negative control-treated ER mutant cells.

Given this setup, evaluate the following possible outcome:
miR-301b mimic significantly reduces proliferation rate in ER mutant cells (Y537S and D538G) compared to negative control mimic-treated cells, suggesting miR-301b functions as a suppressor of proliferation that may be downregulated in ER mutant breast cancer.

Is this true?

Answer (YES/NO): YES